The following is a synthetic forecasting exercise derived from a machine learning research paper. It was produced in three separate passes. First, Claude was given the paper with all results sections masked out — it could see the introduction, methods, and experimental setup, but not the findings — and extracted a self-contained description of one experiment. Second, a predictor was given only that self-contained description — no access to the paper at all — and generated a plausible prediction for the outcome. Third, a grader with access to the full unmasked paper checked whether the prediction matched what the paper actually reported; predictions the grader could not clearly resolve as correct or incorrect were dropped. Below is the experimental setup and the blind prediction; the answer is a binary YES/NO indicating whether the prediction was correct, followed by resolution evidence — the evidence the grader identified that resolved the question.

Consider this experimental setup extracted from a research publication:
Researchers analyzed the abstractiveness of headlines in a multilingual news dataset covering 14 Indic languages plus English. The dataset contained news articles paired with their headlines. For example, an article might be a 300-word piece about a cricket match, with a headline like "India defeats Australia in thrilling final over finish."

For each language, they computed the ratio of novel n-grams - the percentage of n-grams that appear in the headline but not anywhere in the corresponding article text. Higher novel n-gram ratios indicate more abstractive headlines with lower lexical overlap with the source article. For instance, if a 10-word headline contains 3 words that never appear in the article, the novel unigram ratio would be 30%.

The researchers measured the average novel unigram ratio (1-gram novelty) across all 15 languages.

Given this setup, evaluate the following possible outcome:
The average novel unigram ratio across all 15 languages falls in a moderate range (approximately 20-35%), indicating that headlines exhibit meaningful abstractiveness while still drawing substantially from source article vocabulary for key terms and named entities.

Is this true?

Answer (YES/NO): YES